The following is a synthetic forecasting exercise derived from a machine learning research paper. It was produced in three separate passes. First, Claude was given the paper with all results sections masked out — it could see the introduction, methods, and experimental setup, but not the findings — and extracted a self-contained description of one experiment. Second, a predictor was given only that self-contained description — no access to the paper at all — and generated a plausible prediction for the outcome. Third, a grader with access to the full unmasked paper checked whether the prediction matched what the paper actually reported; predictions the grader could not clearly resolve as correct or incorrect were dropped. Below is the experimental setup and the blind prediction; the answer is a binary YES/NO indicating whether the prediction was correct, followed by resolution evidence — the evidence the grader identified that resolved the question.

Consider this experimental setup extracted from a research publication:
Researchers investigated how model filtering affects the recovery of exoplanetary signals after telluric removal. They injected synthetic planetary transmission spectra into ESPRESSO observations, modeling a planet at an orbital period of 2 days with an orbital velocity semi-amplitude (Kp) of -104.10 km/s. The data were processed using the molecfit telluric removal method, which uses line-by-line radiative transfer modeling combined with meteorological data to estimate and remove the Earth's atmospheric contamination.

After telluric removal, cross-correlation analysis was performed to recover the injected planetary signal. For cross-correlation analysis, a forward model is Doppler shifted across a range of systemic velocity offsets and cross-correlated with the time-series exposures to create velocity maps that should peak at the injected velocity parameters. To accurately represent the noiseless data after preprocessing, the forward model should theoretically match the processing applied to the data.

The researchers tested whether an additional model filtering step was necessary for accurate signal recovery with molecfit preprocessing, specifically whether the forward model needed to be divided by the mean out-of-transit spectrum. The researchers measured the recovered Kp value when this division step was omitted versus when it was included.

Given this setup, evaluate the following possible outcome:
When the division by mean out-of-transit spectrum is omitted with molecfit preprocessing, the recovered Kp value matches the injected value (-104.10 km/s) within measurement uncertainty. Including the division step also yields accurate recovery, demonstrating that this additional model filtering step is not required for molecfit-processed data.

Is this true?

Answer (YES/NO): NO